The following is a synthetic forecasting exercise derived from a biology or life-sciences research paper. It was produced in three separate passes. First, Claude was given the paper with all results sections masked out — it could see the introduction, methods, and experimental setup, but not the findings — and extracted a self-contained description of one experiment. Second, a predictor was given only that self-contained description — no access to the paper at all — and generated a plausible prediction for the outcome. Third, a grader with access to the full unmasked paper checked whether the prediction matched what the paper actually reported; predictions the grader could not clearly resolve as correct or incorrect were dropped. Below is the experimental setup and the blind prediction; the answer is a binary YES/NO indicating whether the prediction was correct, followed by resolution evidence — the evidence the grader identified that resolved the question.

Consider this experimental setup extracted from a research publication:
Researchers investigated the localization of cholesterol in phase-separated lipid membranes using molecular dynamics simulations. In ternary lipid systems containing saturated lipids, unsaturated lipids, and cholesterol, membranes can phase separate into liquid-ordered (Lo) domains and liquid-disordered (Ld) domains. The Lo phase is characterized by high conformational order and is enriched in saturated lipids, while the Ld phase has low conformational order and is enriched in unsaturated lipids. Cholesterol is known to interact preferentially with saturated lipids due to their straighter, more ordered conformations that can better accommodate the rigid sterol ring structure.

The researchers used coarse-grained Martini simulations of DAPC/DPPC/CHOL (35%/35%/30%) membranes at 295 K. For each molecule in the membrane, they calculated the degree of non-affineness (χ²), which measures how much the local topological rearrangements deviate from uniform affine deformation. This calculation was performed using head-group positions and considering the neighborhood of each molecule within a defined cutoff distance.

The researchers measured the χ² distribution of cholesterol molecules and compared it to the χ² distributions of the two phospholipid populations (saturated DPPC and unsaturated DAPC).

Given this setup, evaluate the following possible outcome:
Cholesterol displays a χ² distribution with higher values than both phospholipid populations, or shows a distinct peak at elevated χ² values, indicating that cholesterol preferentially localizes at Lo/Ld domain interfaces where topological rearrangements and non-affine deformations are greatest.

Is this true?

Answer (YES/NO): NO